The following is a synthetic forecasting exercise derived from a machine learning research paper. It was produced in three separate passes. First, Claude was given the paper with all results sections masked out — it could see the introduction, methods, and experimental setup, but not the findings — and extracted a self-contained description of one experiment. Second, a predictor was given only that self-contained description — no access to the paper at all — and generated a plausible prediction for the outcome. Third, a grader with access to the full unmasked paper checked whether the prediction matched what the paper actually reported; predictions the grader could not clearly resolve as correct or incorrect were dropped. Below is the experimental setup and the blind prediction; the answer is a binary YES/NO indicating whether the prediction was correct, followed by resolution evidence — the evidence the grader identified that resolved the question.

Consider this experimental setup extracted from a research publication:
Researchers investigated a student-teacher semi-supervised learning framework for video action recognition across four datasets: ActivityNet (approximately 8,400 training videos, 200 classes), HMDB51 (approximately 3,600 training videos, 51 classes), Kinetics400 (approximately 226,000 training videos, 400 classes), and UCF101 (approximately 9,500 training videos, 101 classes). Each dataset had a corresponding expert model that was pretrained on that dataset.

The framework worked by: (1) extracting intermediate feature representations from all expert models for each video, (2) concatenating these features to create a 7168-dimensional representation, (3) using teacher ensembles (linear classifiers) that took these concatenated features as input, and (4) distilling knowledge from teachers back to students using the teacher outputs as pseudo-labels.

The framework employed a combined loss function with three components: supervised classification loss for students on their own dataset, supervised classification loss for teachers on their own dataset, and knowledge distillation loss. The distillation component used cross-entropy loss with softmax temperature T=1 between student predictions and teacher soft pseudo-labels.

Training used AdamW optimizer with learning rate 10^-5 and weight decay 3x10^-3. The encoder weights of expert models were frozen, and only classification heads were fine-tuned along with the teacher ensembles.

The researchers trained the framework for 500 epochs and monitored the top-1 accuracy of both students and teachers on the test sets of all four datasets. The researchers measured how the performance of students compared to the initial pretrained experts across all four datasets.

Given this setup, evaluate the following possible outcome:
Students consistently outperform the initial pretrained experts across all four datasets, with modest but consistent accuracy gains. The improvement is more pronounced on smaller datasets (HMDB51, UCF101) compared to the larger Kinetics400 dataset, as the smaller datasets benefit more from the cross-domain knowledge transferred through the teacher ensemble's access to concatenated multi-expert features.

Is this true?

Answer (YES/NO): NO